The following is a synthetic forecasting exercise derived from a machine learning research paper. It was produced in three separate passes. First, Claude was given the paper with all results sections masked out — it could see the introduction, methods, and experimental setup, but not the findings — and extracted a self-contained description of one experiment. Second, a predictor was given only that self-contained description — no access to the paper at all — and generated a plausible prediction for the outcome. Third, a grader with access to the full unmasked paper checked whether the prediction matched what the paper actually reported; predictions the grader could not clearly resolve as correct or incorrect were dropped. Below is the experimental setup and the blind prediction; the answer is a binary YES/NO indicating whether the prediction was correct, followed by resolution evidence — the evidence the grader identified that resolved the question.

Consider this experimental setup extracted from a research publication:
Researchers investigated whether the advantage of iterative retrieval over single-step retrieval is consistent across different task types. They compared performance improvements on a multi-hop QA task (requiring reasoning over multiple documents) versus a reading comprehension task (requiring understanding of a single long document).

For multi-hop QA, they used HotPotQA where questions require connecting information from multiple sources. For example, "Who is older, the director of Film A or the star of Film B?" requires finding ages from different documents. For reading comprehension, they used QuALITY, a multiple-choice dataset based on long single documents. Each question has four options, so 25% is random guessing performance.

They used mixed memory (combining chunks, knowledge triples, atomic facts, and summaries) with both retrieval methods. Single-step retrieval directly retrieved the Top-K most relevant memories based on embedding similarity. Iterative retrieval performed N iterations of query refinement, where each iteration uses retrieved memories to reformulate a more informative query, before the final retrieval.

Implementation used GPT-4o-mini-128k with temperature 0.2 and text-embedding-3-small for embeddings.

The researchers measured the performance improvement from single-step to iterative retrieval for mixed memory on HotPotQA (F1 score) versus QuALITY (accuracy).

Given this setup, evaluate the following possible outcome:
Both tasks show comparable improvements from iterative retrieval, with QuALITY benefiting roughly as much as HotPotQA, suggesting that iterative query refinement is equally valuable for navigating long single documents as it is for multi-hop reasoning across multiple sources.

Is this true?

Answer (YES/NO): NO